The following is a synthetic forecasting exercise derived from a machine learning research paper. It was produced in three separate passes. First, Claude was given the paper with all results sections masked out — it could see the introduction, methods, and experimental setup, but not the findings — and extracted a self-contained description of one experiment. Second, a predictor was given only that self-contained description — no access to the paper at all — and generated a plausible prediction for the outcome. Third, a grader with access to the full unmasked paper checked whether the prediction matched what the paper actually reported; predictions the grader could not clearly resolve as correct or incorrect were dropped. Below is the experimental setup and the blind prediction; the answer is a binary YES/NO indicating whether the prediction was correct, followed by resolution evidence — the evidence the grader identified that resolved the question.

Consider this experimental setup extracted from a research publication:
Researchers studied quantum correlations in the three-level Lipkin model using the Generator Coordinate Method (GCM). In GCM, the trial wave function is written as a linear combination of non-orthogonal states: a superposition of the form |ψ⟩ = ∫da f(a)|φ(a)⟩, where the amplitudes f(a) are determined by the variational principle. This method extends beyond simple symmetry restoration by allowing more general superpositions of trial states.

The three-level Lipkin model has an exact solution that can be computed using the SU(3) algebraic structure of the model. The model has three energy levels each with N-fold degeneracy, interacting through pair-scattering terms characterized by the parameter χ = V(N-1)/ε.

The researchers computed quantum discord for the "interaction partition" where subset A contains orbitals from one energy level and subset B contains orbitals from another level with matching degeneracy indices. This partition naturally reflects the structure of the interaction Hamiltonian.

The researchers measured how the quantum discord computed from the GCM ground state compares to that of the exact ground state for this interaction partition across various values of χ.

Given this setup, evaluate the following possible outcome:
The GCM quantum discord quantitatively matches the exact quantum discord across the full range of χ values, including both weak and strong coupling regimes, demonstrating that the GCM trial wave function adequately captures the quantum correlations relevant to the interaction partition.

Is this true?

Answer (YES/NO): NO